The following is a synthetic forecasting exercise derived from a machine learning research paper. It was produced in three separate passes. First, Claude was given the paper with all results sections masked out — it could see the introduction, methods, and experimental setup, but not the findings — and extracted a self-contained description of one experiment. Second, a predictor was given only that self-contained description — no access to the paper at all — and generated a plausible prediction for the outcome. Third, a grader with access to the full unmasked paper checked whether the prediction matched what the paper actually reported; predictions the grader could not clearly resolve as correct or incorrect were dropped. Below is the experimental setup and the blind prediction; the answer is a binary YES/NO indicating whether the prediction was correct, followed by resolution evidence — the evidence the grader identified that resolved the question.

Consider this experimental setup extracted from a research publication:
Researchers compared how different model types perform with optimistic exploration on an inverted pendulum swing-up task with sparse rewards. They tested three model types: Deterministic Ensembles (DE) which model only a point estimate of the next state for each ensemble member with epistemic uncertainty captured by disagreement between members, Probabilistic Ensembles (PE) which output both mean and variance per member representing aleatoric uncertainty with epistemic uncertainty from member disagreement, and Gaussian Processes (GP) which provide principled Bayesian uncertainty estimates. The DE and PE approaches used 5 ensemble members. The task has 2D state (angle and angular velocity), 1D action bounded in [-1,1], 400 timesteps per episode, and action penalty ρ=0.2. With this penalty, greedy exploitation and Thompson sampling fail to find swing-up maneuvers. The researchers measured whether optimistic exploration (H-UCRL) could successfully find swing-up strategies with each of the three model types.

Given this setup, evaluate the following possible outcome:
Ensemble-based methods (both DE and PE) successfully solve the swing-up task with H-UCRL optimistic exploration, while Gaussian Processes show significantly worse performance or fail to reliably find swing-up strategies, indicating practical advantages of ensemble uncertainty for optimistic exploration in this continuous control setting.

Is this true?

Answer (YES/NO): NO